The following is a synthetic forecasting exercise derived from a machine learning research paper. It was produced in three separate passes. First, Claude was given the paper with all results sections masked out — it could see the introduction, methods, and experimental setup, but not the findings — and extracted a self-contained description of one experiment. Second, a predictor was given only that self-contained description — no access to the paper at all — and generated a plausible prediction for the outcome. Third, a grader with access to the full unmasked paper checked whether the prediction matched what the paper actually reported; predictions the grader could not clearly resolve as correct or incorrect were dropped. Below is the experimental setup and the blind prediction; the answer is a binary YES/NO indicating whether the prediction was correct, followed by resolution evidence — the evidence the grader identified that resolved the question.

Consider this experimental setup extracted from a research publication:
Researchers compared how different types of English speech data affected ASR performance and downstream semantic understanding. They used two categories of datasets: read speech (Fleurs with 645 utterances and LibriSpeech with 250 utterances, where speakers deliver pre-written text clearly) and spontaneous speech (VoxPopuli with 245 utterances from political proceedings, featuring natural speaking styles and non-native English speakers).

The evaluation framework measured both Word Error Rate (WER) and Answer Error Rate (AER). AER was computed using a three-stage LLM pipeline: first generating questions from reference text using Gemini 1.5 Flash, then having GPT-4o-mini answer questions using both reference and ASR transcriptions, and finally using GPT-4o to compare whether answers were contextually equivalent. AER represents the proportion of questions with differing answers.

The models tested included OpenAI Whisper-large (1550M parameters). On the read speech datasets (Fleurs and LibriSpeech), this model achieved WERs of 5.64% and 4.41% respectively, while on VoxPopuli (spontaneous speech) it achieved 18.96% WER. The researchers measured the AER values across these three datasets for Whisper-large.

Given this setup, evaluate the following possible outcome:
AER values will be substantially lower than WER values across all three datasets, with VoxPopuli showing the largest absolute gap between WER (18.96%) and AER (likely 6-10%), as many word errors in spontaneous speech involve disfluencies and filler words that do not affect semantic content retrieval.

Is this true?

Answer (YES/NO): NO